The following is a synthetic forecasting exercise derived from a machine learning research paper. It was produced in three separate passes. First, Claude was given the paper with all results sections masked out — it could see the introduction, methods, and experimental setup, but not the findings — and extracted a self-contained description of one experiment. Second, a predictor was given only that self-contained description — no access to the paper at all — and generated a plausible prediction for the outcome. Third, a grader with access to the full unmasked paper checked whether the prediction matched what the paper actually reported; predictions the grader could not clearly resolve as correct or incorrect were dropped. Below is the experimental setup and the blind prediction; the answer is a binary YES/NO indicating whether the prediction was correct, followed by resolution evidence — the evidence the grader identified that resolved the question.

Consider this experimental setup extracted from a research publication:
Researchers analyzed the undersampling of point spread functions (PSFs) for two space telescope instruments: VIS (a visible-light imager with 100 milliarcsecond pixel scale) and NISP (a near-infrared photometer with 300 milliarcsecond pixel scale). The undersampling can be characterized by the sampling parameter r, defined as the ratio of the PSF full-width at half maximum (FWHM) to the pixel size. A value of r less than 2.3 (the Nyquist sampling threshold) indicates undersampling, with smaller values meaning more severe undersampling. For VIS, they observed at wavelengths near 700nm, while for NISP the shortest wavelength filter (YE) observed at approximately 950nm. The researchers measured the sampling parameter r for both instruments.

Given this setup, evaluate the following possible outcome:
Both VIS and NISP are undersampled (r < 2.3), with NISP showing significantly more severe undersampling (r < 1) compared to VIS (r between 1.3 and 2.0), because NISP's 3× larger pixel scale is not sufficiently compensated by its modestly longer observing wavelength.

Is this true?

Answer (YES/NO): NO